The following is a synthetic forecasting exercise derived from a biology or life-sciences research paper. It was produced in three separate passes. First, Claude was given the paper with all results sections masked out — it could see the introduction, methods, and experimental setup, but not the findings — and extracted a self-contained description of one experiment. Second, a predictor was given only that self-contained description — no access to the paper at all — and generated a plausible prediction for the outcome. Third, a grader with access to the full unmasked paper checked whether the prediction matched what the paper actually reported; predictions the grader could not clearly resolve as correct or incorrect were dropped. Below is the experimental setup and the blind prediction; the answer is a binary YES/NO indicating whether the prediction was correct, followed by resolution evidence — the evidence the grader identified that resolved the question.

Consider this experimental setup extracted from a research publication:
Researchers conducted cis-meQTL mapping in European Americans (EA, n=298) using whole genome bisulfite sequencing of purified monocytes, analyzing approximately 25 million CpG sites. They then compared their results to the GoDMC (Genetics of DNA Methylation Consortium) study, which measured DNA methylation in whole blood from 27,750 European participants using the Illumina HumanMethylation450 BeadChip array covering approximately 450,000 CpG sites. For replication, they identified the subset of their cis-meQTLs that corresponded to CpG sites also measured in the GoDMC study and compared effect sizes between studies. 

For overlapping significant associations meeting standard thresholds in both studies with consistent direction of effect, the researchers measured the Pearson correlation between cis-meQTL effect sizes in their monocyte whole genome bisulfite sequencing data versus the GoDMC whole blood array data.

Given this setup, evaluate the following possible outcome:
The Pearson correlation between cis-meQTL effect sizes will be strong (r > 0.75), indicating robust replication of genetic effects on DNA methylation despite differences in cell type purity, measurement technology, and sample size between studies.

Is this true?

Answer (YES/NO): NO